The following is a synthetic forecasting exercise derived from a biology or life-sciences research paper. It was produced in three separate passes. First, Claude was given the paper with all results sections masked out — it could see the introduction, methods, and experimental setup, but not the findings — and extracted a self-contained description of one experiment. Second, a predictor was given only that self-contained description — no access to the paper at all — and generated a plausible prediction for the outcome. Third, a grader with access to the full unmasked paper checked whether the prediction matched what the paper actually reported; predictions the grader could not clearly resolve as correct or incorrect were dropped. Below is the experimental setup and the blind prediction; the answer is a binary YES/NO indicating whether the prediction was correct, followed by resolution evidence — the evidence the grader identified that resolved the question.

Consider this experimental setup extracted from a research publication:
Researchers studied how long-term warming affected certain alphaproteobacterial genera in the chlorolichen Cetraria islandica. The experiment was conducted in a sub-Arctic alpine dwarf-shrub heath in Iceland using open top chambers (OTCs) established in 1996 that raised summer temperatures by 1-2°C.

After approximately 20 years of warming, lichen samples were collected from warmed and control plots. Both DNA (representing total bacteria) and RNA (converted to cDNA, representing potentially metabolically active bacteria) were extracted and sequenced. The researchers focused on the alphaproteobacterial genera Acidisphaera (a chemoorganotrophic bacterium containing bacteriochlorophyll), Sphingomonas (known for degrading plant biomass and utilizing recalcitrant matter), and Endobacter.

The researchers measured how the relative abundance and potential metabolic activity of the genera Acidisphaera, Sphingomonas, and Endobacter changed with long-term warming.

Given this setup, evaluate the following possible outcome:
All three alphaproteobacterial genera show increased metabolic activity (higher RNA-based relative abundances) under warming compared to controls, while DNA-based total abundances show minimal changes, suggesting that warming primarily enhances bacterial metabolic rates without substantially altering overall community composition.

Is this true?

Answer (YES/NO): NO